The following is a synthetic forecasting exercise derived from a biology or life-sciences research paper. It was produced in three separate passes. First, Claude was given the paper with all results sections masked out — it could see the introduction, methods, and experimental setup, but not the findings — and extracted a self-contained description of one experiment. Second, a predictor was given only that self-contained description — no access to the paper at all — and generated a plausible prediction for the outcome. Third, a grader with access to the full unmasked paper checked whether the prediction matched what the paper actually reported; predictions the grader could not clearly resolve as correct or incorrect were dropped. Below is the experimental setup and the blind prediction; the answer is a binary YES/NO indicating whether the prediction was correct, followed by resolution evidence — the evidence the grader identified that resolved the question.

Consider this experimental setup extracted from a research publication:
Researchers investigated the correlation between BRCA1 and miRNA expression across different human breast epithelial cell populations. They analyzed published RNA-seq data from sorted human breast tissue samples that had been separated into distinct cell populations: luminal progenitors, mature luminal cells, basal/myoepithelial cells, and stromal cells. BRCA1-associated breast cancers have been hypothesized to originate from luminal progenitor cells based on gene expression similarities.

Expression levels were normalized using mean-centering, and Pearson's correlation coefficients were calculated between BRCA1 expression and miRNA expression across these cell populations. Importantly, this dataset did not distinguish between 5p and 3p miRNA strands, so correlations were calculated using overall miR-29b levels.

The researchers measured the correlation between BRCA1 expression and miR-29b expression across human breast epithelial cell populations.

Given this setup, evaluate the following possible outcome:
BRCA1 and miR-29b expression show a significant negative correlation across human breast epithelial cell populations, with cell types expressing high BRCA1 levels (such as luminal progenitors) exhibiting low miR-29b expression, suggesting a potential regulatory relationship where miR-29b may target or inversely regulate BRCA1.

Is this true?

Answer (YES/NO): NO